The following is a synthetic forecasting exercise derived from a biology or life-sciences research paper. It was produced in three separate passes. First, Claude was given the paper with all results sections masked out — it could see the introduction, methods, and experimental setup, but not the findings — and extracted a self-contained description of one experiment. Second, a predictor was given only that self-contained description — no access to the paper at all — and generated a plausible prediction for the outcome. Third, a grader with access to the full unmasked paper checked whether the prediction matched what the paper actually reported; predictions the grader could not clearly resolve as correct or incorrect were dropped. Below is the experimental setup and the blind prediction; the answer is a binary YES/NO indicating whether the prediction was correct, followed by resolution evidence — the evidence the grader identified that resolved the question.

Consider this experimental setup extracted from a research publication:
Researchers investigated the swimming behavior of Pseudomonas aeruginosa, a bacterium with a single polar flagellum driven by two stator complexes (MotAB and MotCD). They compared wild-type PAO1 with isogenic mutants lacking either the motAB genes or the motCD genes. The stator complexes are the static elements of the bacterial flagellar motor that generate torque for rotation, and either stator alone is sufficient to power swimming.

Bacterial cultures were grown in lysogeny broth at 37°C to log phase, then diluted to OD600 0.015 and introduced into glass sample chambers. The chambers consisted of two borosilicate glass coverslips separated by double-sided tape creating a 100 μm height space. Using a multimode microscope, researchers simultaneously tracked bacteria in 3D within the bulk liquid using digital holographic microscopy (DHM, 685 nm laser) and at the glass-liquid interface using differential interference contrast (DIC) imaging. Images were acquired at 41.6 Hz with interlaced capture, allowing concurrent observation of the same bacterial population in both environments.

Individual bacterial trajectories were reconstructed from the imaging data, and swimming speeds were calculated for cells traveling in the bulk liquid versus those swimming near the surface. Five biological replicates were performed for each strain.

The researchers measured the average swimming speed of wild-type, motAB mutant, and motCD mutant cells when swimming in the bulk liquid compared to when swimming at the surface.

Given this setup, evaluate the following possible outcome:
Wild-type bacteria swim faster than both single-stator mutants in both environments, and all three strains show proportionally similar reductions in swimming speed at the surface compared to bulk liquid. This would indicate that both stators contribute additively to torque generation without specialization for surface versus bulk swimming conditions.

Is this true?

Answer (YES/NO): NO